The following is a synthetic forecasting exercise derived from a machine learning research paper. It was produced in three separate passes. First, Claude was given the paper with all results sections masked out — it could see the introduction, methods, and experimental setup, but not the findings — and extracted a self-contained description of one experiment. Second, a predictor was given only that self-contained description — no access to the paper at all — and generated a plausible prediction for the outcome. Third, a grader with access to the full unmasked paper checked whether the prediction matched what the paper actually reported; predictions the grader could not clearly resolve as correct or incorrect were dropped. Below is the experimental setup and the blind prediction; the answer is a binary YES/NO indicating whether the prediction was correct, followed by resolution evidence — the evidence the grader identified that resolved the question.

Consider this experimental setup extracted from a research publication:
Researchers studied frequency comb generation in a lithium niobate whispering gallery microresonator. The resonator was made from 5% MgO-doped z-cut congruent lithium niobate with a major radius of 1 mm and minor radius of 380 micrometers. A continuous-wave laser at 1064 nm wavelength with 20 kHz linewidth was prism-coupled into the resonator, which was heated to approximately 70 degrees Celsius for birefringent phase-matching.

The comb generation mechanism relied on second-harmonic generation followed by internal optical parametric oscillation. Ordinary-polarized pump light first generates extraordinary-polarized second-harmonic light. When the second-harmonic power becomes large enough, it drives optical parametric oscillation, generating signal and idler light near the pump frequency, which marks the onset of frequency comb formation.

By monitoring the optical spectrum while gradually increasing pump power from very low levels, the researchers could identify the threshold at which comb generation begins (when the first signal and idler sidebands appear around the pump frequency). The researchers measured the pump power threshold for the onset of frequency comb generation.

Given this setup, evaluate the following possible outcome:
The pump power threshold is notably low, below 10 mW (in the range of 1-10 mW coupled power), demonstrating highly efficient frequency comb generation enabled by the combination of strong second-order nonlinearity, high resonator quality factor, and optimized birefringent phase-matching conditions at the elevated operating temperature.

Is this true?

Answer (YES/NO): NO